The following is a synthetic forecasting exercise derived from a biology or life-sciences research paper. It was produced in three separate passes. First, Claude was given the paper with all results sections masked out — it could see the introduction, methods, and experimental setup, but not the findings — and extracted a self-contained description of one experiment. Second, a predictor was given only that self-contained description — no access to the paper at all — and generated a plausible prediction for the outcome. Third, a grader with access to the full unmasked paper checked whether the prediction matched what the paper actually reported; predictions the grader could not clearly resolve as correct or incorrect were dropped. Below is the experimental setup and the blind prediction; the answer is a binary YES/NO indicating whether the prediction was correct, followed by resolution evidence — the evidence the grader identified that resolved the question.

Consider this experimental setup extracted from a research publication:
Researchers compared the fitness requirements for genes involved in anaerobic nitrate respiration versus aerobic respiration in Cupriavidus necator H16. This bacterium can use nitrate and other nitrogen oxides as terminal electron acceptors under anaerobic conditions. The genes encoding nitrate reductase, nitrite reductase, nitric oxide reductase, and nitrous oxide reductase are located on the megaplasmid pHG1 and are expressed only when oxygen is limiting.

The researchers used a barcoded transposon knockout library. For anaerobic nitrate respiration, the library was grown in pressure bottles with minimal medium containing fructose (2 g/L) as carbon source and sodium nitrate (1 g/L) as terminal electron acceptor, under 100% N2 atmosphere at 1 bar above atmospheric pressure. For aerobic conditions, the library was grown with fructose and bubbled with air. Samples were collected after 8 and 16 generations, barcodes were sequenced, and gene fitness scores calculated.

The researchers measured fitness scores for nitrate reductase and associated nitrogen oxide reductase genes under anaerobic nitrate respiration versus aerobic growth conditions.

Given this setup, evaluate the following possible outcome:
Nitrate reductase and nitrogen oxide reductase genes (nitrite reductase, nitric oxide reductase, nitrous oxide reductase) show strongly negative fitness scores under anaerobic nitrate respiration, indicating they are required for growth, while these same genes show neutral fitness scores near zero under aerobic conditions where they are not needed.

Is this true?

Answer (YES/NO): NO